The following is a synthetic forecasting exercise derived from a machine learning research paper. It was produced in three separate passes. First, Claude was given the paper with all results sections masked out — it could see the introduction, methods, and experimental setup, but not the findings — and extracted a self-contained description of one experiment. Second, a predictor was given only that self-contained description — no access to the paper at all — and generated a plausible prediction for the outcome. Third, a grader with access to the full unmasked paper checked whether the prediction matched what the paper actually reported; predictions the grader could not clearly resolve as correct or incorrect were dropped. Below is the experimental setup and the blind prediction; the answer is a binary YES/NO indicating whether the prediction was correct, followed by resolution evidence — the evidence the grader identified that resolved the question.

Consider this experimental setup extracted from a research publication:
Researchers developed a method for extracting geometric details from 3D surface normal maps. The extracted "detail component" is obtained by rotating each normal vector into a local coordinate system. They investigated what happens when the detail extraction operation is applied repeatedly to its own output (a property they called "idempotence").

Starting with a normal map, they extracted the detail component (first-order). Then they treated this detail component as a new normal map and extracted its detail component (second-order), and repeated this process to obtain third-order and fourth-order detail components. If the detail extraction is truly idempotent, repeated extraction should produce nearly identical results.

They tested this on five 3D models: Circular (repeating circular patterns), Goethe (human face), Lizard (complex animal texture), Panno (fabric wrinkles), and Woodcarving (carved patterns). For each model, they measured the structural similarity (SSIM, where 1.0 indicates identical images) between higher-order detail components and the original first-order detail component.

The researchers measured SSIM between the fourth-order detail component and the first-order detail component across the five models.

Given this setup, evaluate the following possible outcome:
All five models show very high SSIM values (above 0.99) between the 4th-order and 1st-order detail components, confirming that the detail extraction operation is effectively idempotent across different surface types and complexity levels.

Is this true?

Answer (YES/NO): YES